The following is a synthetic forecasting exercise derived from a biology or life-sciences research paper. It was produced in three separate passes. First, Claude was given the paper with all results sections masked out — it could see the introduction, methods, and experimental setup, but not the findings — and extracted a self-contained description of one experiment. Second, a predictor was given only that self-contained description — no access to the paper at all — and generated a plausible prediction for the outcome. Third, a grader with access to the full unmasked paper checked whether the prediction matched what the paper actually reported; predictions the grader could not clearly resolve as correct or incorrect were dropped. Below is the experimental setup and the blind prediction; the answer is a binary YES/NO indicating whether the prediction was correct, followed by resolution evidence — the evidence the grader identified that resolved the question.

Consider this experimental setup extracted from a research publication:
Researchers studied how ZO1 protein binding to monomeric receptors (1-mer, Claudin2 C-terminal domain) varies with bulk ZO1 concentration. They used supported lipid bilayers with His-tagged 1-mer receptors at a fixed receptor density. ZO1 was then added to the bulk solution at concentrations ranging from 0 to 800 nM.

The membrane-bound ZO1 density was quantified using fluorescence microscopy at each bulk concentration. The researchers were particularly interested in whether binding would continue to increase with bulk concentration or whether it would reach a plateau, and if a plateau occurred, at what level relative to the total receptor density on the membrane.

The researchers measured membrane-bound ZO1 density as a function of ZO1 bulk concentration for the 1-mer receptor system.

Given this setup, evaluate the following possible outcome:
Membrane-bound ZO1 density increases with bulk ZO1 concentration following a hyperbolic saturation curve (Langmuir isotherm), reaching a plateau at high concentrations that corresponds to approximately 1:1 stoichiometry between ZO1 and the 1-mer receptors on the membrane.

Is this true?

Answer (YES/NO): NO